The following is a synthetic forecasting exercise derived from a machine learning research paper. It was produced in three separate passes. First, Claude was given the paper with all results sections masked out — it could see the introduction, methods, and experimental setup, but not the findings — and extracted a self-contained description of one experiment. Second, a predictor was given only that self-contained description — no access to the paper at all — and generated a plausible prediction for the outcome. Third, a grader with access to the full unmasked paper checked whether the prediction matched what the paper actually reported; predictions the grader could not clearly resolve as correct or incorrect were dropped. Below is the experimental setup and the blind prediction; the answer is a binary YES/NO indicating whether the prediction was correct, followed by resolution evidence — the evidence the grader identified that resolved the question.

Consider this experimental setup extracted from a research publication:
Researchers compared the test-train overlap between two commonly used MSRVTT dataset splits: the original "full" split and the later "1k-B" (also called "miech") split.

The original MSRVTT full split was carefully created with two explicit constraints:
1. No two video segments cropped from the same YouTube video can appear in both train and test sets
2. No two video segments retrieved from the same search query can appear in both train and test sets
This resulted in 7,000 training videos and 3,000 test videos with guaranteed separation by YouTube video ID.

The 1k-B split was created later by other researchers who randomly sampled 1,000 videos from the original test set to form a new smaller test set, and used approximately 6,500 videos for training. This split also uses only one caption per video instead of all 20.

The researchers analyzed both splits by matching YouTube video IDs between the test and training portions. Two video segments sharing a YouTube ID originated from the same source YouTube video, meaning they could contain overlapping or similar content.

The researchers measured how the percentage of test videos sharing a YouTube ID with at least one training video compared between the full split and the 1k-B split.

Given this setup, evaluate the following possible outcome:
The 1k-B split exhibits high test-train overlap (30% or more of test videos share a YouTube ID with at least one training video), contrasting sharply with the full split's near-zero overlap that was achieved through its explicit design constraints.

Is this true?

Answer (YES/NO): YES